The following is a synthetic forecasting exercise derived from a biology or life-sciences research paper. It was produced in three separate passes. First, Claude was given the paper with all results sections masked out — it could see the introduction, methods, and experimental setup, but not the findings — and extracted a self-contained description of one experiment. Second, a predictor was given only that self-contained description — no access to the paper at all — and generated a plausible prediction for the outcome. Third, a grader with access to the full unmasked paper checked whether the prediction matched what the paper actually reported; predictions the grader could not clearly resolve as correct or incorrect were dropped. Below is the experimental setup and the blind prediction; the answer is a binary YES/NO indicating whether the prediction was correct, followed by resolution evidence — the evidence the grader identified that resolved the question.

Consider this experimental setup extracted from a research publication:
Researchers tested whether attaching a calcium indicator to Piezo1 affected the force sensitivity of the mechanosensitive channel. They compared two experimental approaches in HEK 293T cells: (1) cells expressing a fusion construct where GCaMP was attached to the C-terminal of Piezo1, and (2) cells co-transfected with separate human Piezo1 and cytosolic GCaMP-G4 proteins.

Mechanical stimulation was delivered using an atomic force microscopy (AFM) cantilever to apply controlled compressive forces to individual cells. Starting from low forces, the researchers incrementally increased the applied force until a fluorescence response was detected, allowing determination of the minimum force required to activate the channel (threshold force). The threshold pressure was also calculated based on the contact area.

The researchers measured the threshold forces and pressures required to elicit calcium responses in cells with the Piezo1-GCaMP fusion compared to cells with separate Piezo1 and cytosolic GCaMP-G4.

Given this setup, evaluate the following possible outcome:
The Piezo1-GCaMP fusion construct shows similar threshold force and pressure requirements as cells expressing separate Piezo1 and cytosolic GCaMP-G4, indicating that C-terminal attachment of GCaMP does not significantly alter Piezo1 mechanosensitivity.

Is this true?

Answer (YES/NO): YES